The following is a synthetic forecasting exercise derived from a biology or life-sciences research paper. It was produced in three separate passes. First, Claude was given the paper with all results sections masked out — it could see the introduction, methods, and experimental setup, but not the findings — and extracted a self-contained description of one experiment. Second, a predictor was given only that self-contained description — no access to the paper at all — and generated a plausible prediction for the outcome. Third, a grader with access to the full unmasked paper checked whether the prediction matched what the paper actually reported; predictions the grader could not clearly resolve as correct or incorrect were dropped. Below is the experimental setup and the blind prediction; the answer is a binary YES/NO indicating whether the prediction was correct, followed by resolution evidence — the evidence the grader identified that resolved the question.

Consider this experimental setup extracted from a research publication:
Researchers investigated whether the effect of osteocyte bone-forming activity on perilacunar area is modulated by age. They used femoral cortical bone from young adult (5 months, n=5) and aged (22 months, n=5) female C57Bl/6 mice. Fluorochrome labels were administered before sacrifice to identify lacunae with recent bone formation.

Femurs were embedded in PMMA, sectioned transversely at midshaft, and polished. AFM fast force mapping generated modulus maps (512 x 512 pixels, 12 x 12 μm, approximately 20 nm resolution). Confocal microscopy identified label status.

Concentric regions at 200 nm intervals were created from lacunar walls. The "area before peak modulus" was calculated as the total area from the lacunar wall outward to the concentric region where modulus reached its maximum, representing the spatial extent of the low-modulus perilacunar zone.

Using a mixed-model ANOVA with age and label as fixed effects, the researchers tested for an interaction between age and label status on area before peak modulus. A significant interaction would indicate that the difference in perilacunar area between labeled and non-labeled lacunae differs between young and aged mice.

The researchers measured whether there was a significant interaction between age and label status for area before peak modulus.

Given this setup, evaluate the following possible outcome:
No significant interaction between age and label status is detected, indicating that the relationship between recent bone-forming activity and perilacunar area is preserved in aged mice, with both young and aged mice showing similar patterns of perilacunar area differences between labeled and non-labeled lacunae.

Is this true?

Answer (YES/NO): YES